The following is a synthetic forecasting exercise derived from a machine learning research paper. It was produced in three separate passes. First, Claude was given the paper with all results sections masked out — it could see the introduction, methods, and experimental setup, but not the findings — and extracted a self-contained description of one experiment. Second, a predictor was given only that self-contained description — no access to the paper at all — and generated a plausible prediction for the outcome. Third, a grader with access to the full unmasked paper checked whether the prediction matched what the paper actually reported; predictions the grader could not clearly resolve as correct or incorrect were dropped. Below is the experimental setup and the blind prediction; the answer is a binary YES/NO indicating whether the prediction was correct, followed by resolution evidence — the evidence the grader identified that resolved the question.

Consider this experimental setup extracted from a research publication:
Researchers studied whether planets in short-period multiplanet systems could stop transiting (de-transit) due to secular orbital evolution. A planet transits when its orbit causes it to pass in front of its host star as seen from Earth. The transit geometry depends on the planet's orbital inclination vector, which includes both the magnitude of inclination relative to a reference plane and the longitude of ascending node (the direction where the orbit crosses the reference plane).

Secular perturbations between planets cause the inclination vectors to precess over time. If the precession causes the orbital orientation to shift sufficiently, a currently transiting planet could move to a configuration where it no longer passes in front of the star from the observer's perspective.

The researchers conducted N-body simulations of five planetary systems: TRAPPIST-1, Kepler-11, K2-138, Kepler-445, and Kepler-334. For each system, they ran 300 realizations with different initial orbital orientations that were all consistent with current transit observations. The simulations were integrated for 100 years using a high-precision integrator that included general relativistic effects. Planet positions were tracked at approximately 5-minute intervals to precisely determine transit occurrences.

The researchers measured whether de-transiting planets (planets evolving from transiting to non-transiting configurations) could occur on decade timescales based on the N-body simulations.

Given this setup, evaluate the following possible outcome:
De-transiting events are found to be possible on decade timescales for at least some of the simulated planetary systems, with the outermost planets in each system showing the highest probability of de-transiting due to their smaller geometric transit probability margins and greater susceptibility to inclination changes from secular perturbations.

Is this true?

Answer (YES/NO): NO